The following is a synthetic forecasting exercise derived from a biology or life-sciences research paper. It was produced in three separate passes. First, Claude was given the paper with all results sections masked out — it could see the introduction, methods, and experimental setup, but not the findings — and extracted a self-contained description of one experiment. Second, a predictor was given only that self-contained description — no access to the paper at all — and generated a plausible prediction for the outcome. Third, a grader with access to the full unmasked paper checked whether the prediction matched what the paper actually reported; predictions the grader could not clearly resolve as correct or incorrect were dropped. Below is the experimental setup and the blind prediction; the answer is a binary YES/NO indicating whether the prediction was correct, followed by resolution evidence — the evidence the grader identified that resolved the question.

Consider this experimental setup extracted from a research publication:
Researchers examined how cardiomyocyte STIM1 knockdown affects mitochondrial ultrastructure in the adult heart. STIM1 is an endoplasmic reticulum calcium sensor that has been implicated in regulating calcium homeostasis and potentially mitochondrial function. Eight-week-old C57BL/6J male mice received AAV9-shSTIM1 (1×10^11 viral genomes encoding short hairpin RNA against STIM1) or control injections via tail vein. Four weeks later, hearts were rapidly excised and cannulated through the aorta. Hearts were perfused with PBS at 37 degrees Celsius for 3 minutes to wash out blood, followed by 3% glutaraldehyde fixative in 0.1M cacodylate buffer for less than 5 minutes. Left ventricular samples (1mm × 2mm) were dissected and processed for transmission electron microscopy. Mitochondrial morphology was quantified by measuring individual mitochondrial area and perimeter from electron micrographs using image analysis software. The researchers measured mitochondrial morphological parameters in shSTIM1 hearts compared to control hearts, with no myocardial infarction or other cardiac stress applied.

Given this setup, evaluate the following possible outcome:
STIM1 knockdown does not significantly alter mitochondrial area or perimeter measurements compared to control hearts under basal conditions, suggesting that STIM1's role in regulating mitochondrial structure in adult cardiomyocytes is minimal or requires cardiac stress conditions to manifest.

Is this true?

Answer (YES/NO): NO